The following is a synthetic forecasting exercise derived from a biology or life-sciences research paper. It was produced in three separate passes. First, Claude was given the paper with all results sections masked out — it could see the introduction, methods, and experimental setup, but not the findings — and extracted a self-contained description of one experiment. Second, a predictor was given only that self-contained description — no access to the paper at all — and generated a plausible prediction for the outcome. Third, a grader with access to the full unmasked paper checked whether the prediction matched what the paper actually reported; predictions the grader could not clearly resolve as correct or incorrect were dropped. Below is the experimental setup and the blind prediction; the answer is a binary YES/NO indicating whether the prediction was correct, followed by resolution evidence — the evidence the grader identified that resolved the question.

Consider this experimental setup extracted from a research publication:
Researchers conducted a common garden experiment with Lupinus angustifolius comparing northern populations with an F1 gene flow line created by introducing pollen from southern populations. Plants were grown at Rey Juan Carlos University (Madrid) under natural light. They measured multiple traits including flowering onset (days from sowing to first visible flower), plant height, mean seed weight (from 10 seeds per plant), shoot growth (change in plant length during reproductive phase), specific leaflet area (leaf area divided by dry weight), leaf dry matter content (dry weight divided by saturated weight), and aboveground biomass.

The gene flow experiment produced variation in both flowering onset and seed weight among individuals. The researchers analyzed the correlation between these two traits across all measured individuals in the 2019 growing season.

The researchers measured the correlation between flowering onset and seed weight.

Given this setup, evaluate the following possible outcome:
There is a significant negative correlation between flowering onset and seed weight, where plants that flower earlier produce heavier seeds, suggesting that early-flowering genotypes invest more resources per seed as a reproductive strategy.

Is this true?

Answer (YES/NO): YES